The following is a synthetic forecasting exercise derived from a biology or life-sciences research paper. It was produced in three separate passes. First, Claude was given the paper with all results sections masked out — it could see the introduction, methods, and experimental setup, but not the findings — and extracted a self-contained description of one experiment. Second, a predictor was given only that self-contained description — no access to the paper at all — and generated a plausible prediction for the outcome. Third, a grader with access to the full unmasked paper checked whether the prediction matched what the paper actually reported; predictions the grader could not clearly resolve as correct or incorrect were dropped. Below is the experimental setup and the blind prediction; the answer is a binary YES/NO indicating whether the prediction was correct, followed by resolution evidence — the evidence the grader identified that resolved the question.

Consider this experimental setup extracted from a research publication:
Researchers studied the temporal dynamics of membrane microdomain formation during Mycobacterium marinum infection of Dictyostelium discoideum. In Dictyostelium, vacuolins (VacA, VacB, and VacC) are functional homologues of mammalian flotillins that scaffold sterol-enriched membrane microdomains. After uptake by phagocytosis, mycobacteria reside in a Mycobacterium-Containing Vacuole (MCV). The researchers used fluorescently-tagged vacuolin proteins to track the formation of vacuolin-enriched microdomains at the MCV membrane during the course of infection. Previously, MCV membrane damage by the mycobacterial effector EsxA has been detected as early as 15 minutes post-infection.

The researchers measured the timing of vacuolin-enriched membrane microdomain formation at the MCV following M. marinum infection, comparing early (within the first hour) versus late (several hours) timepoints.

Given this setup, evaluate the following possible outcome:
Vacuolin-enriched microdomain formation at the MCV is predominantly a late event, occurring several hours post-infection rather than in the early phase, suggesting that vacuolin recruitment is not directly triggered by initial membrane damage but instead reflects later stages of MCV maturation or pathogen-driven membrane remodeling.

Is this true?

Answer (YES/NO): NO